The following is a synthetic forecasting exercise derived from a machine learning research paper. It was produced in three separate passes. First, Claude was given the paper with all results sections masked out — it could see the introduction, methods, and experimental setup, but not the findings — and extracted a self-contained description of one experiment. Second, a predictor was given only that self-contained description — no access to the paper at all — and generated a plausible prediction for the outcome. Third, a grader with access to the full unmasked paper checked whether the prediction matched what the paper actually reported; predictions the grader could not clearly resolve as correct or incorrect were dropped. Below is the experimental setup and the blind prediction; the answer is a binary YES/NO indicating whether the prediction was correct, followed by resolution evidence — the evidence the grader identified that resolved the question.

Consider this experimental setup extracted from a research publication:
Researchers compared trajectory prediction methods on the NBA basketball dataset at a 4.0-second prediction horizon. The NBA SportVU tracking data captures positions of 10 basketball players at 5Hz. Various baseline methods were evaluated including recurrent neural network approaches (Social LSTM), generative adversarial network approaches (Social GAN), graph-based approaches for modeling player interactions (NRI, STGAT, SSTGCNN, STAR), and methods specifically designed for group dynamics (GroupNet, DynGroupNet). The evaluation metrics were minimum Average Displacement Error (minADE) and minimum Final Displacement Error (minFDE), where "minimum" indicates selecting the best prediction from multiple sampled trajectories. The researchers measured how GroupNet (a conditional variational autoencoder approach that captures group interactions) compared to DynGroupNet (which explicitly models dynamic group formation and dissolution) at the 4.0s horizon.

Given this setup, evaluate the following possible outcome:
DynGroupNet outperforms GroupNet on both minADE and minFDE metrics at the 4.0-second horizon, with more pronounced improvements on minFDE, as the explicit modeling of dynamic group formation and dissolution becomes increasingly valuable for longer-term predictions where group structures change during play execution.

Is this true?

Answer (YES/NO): YES